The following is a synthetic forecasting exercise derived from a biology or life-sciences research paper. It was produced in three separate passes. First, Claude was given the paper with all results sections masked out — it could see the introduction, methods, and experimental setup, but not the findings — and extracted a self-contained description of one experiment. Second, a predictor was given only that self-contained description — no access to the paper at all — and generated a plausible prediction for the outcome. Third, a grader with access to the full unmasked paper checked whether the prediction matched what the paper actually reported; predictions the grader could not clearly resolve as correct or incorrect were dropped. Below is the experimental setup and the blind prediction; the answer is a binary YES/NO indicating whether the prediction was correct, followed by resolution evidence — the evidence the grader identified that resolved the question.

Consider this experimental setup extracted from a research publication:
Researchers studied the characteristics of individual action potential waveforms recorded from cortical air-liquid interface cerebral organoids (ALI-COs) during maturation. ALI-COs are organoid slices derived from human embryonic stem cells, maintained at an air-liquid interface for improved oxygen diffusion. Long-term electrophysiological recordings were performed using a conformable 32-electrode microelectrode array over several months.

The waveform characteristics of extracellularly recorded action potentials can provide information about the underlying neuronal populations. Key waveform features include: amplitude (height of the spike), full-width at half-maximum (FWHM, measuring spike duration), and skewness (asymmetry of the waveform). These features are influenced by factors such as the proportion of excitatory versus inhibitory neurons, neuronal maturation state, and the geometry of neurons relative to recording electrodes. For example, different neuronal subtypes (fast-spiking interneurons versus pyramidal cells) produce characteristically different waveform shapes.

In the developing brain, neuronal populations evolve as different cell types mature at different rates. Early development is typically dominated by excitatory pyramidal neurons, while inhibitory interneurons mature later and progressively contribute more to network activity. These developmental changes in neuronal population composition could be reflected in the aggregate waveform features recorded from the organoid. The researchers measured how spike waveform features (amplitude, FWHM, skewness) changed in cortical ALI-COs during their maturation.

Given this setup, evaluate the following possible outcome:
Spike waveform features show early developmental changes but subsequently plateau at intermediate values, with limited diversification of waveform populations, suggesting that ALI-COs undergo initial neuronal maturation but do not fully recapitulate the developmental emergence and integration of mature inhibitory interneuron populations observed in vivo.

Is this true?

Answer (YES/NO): NO